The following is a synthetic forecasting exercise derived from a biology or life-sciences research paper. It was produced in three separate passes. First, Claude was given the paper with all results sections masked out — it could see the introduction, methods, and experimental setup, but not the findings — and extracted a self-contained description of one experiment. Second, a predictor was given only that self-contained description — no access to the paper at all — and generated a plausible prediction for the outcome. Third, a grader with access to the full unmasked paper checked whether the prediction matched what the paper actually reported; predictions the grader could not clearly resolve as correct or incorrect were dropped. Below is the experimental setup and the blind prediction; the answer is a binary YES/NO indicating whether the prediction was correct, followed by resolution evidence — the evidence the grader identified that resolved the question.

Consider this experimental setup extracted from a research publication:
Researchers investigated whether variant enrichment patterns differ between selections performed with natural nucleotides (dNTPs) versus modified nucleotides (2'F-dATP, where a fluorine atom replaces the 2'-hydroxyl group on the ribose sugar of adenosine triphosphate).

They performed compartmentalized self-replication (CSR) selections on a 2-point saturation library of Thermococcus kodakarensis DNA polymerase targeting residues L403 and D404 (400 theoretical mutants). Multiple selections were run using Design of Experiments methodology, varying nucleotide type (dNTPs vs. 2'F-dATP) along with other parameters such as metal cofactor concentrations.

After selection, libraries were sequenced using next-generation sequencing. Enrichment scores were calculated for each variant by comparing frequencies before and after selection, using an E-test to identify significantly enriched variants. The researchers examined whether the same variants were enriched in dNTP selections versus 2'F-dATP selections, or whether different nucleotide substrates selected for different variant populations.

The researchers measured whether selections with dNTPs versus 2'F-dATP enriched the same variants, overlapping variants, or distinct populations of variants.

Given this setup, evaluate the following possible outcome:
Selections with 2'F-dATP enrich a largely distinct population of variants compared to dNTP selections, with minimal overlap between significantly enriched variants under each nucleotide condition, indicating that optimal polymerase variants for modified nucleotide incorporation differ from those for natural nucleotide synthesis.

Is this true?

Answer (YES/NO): NO